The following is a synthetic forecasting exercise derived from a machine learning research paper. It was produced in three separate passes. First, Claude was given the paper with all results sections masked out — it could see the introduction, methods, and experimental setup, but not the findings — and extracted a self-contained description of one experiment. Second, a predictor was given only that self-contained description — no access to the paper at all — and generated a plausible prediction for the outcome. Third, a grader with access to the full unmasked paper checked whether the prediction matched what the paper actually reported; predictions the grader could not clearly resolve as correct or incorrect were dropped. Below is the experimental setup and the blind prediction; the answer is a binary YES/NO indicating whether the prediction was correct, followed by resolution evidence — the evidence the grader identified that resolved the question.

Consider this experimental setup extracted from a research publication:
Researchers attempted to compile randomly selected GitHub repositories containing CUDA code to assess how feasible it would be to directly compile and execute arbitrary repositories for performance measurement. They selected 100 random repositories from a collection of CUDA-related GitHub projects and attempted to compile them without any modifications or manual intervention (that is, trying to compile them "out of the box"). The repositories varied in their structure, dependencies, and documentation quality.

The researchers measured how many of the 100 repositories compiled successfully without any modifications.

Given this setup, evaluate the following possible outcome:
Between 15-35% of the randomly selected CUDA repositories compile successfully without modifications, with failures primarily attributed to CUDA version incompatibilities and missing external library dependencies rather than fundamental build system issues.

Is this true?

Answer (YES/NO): NO